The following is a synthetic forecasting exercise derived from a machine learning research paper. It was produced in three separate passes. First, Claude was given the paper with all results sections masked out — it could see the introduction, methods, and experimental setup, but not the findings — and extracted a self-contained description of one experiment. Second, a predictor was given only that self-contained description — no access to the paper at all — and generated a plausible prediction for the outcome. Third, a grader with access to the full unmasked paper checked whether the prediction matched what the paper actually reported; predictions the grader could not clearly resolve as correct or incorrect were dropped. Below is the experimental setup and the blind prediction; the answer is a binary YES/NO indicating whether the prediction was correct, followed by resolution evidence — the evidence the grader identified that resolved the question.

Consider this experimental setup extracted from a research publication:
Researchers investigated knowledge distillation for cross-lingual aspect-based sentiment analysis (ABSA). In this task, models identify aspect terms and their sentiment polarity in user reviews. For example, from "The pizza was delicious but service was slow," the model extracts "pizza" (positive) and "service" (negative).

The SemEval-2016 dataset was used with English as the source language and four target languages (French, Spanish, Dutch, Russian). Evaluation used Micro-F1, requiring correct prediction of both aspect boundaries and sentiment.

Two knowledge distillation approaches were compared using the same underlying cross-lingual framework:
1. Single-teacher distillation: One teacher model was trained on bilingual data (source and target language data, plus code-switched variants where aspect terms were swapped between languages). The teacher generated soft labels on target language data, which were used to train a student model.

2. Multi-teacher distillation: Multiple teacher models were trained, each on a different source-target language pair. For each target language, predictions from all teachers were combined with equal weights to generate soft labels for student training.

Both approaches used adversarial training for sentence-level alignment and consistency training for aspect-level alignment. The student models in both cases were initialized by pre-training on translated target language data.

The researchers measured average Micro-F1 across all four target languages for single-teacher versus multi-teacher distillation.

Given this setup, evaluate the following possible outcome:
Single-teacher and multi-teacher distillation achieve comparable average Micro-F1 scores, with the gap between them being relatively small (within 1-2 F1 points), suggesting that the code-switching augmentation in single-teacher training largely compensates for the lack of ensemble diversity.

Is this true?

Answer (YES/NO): YES